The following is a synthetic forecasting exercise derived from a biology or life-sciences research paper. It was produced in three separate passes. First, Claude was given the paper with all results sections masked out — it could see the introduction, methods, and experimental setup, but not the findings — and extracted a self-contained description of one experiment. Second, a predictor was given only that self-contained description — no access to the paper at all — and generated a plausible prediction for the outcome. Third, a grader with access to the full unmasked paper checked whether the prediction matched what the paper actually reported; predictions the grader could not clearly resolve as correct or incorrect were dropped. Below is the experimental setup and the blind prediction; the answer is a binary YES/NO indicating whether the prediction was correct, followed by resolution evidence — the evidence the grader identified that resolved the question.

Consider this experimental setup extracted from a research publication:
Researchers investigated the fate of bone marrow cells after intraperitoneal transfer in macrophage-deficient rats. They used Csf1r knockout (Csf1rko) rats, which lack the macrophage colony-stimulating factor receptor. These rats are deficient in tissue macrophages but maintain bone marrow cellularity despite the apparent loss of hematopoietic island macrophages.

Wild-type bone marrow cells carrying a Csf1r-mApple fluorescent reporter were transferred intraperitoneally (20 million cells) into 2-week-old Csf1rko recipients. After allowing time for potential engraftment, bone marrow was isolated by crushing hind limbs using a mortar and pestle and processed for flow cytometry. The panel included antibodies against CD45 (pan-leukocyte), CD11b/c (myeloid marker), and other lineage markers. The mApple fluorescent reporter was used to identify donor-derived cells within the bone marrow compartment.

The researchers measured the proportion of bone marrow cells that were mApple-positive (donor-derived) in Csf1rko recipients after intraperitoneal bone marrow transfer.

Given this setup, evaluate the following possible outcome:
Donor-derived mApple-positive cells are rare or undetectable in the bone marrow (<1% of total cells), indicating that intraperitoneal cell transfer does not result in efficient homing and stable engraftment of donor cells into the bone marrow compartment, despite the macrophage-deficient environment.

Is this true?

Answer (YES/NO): NO